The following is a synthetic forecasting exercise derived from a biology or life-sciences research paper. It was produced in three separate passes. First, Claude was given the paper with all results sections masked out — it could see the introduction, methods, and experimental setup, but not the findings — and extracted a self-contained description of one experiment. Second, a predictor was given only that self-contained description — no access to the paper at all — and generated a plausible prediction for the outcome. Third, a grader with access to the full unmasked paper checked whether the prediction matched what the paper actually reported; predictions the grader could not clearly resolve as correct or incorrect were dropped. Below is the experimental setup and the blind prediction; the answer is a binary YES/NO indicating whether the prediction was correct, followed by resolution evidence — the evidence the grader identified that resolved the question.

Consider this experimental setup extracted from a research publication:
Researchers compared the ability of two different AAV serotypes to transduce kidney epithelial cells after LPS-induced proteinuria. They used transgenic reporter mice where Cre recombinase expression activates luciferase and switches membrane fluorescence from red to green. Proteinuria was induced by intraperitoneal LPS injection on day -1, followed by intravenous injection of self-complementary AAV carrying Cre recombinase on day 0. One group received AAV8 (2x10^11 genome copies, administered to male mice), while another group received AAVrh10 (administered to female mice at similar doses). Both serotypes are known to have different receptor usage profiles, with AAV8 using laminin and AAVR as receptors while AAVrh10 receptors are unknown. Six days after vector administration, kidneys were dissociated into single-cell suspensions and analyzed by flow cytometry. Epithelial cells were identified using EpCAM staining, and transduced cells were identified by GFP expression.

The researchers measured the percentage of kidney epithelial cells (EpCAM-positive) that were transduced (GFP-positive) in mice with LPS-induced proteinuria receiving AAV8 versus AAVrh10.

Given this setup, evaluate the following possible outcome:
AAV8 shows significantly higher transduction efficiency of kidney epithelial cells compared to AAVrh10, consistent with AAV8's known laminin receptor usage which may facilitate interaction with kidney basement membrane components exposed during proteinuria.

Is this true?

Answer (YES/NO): YES